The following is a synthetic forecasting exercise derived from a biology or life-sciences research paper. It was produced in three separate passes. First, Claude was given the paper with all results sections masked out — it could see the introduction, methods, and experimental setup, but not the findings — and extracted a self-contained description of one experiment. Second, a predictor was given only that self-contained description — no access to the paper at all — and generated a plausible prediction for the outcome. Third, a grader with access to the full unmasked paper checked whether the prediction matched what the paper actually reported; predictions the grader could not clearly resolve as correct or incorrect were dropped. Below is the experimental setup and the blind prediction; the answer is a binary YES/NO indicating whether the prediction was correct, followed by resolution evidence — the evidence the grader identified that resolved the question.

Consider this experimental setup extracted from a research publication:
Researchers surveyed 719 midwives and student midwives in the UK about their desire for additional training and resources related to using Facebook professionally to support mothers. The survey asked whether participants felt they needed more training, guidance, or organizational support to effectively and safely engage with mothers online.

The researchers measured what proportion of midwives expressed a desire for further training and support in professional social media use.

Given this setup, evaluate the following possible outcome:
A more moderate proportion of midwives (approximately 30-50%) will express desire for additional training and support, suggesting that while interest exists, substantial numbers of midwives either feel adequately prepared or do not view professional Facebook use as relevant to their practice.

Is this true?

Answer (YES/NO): NO